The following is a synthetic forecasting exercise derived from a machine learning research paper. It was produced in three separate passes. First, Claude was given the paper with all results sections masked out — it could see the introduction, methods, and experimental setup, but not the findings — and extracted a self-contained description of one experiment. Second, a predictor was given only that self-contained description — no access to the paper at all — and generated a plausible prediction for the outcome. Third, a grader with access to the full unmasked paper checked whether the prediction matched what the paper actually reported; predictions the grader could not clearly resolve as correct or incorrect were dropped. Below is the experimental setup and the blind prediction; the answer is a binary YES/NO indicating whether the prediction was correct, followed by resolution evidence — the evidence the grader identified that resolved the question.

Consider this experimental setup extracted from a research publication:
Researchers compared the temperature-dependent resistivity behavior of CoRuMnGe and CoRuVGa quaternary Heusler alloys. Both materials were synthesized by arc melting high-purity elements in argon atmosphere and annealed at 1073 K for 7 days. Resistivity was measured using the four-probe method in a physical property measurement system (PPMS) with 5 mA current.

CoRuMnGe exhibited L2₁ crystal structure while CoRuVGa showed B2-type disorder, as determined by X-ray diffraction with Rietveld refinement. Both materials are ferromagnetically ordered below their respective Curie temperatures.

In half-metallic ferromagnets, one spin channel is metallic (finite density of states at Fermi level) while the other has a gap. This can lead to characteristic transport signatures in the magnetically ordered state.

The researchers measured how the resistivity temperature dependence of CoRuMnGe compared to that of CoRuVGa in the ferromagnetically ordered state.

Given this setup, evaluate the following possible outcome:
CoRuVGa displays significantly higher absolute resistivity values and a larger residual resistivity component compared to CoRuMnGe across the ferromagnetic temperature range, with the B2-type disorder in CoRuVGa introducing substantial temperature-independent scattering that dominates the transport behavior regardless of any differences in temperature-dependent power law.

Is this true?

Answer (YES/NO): NO